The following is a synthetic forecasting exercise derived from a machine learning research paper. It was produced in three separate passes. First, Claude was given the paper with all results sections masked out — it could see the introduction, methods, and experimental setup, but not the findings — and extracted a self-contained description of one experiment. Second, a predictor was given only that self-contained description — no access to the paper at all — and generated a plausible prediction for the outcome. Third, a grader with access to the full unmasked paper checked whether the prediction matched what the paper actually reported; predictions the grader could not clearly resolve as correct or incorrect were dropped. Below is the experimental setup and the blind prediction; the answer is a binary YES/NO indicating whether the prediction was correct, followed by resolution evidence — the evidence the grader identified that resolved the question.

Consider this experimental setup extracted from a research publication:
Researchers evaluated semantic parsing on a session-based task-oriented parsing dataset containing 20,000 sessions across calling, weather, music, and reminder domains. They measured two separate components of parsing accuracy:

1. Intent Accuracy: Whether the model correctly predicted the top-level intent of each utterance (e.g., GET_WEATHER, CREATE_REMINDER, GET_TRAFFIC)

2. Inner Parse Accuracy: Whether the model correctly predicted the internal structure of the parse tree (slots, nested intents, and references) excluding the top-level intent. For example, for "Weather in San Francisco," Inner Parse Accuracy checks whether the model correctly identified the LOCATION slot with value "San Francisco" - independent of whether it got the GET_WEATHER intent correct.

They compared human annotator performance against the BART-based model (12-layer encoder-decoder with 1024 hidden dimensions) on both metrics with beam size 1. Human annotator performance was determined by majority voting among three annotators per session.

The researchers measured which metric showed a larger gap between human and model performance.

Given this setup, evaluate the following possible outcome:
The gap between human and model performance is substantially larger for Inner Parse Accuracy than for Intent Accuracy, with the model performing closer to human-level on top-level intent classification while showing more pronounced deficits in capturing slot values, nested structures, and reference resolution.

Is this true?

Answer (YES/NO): YES